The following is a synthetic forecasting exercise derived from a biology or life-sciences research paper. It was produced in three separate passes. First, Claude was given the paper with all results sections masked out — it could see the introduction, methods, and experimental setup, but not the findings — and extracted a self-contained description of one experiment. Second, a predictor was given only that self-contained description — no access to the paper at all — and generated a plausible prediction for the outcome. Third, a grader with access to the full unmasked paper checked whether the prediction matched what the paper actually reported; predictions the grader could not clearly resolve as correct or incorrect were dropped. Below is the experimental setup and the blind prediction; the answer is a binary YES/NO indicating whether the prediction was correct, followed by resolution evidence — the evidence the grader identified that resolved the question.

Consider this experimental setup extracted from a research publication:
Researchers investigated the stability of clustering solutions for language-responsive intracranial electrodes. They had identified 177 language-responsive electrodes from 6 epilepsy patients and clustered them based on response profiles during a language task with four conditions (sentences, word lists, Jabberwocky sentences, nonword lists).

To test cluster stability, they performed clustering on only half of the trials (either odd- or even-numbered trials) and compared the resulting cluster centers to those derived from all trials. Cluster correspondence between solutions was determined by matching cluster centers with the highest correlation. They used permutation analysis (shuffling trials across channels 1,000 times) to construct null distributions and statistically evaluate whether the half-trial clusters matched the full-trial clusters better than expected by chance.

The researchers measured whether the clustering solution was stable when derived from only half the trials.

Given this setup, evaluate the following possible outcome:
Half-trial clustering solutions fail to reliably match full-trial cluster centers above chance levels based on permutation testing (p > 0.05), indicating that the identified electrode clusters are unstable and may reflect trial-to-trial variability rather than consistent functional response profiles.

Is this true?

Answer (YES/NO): NO